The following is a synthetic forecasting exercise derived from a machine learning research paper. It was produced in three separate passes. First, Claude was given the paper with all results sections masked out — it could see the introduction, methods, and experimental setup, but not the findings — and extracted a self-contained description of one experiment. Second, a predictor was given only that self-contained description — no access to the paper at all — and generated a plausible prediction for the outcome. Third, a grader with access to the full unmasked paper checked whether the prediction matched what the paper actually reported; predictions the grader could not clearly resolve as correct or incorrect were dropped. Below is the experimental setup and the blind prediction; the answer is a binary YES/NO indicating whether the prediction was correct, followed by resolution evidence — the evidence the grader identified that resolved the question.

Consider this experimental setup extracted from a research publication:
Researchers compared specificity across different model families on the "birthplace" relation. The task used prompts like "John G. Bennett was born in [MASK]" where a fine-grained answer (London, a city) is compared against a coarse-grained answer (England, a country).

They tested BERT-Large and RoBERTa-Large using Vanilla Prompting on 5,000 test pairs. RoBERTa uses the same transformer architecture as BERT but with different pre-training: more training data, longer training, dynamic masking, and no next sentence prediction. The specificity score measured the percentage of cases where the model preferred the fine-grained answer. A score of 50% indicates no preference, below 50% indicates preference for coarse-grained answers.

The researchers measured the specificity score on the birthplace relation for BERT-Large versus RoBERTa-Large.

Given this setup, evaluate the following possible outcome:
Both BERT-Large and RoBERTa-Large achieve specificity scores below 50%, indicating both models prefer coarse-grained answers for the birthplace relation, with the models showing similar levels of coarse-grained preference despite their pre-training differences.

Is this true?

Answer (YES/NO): NO